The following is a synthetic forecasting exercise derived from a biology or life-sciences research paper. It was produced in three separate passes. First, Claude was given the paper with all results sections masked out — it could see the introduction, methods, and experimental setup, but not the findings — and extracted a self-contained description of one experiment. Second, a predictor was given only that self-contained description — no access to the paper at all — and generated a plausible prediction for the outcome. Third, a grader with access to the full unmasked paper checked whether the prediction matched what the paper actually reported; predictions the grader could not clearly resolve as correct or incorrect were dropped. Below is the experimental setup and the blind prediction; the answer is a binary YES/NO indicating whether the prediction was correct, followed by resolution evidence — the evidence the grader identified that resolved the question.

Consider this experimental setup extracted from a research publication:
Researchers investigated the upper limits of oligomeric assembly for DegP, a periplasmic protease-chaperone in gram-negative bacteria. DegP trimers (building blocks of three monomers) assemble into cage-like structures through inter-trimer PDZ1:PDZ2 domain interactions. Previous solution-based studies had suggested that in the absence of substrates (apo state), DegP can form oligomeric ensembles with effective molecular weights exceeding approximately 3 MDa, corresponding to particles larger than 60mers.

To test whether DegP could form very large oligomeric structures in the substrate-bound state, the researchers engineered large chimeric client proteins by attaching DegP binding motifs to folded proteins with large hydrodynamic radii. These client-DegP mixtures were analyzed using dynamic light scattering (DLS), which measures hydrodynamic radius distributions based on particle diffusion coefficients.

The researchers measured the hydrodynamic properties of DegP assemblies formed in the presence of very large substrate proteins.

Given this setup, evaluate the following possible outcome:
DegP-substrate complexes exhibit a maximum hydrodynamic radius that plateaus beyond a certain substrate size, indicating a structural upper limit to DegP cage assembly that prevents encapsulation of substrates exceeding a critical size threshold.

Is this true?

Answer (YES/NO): NO